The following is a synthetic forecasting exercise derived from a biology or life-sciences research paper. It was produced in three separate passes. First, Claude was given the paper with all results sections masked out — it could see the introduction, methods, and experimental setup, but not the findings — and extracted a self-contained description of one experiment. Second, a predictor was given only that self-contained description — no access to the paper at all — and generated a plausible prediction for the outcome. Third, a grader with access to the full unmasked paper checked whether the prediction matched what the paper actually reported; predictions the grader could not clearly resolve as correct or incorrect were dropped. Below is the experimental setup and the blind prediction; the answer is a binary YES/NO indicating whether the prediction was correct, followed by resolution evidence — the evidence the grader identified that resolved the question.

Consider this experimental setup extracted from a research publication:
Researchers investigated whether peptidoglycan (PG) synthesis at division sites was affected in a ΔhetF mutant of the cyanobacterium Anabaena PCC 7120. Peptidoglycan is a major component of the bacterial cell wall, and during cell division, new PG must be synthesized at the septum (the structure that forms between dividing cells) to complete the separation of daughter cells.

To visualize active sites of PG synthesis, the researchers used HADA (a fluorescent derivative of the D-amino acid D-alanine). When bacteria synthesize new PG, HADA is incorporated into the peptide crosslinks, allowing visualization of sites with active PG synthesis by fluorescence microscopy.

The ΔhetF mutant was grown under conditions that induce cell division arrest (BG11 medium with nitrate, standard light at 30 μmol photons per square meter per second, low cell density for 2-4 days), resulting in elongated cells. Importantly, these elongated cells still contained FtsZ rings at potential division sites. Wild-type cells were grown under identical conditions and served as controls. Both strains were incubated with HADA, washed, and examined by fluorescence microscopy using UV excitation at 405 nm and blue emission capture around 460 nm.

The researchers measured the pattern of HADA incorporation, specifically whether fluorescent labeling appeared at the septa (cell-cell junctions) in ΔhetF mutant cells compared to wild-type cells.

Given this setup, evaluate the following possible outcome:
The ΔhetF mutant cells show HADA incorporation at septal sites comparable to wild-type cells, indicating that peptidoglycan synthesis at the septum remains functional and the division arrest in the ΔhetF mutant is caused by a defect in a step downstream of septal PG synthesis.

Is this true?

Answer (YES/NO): NO